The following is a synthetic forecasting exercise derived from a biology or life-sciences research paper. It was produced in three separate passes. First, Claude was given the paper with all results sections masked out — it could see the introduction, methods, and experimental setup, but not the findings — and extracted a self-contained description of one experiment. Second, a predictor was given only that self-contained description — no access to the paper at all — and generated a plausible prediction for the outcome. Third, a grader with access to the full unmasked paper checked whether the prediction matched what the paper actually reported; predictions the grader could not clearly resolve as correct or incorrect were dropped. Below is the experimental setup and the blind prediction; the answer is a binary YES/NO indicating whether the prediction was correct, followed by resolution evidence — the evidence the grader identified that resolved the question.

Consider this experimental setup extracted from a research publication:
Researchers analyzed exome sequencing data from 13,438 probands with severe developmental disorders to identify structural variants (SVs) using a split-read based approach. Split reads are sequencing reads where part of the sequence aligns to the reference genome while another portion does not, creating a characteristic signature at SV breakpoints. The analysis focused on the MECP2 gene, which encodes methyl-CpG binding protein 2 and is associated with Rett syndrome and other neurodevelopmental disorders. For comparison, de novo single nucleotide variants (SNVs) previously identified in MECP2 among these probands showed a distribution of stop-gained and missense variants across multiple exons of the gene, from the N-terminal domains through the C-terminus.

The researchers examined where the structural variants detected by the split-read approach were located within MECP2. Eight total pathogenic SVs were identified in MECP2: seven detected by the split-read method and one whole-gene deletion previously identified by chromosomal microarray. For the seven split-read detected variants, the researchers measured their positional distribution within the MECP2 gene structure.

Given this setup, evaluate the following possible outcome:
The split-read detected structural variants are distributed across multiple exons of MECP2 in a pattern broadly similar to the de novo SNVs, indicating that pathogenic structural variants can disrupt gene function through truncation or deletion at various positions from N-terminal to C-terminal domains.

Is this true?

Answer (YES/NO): NO